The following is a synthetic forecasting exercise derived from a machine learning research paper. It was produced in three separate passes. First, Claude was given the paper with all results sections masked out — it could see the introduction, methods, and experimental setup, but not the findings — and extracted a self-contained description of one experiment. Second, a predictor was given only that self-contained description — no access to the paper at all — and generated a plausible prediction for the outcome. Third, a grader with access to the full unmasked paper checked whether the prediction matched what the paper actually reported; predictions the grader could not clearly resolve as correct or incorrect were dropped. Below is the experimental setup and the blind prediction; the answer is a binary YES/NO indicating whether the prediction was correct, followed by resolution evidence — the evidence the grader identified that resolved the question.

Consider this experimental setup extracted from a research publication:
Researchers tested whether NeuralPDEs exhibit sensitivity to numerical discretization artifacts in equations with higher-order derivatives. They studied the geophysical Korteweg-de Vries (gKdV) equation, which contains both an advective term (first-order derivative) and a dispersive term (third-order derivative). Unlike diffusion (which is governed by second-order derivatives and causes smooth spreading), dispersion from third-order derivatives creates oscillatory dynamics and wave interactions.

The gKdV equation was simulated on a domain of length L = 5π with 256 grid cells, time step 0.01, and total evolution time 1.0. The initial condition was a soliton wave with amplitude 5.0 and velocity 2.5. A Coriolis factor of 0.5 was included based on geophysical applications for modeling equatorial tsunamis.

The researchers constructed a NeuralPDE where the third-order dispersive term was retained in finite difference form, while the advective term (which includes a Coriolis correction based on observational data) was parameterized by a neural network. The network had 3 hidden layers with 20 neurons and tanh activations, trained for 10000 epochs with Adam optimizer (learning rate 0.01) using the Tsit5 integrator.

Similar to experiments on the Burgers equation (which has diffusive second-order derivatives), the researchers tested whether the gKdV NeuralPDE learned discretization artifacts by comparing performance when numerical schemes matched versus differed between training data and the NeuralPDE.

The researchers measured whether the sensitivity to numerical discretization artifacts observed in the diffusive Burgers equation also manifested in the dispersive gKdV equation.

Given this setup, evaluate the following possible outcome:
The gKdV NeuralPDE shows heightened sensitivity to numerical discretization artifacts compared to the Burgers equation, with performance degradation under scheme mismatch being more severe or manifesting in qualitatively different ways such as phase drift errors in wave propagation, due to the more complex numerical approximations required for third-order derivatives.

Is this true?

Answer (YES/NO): NO